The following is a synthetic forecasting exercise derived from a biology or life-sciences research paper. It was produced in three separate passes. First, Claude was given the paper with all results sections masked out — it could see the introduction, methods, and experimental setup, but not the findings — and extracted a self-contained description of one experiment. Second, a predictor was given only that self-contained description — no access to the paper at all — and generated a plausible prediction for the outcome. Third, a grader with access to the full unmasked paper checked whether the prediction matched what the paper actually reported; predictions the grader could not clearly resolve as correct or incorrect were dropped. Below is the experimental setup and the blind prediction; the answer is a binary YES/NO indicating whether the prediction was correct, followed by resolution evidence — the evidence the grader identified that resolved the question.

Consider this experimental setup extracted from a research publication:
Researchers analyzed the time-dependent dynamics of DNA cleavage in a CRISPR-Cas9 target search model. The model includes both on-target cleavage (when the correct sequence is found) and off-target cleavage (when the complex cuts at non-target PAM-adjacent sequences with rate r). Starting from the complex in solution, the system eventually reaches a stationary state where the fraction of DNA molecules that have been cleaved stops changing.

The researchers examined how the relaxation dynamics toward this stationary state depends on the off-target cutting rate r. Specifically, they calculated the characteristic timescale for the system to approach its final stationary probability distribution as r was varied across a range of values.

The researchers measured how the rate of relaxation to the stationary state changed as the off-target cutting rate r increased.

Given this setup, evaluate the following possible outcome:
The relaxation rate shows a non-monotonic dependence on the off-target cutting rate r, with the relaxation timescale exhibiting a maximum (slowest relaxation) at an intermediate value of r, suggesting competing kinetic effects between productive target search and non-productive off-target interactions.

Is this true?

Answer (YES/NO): NO